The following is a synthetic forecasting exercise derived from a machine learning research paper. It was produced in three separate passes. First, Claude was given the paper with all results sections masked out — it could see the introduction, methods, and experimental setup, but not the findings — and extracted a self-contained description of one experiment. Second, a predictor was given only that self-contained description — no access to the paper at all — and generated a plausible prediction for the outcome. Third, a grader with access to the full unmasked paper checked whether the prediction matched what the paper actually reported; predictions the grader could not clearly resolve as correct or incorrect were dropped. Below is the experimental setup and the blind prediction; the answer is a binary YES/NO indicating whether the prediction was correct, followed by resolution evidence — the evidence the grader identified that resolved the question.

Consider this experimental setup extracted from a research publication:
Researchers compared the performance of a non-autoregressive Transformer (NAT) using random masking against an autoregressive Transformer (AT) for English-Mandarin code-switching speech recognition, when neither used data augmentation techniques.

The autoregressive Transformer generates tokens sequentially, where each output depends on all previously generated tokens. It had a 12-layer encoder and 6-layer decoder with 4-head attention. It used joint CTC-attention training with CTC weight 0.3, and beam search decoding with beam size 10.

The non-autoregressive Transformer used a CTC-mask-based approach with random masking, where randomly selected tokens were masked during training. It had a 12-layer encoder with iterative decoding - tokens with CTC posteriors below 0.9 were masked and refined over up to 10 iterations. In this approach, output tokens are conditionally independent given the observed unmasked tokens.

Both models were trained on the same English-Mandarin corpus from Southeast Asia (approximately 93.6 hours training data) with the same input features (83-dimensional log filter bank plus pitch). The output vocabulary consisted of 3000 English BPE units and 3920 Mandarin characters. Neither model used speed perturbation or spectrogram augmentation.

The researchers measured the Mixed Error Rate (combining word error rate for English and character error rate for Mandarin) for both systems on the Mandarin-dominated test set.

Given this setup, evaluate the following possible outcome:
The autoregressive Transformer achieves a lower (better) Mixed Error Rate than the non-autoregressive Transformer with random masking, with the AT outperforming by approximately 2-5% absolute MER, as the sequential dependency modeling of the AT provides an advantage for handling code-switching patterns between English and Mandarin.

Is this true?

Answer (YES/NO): NO